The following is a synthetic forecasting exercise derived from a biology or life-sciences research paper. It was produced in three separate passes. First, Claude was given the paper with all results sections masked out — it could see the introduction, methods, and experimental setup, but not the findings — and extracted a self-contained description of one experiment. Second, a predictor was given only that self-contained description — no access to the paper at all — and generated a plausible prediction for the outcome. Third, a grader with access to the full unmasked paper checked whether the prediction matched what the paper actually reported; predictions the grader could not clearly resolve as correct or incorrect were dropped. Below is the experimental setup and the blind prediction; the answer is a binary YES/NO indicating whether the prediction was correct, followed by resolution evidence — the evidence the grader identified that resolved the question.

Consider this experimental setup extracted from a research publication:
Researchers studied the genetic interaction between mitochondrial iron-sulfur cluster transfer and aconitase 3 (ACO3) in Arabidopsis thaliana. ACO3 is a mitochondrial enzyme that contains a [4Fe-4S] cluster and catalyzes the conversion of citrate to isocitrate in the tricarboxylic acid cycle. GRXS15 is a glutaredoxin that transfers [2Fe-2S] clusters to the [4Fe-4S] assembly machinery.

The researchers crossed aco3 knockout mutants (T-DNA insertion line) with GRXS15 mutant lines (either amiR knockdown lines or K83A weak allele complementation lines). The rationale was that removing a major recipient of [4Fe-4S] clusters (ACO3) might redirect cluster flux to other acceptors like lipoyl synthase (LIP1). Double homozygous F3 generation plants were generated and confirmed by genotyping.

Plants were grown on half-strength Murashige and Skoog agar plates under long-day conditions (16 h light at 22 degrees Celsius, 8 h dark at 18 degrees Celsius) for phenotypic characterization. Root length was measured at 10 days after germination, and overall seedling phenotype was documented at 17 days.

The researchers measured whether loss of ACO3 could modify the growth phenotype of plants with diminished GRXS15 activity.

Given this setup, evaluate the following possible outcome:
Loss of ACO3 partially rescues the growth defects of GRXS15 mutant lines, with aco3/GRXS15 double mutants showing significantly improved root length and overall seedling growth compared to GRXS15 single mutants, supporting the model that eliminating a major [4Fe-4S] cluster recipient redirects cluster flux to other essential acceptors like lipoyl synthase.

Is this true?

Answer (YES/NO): YES